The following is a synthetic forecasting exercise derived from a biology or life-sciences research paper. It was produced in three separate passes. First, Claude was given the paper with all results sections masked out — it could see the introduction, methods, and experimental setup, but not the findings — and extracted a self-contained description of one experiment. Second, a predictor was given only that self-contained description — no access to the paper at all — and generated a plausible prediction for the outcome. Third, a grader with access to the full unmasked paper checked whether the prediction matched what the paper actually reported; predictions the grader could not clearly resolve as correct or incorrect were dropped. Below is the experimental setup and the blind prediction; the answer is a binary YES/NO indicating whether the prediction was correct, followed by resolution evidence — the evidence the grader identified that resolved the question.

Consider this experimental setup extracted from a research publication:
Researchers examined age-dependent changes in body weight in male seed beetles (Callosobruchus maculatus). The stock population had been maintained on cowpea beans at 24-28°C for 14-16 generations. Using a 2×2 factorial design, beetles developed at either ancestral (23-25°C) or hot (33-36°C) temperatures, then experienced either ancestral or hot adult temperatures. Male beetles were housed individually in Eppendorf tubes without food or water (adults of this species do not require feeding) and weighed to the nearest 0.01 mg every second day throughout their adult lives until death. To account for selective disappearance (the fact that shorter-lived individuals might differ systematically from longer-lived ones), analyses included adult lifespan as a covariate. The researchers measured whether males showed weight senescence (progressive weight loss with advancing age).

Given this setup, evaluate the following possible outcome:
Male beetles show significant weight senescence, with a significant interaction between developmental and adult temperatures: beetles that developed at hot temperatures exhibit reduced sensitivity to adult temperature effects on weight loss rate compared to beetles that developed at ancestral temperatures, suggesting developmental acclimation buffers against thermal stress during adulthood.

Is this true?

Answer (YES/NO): YES